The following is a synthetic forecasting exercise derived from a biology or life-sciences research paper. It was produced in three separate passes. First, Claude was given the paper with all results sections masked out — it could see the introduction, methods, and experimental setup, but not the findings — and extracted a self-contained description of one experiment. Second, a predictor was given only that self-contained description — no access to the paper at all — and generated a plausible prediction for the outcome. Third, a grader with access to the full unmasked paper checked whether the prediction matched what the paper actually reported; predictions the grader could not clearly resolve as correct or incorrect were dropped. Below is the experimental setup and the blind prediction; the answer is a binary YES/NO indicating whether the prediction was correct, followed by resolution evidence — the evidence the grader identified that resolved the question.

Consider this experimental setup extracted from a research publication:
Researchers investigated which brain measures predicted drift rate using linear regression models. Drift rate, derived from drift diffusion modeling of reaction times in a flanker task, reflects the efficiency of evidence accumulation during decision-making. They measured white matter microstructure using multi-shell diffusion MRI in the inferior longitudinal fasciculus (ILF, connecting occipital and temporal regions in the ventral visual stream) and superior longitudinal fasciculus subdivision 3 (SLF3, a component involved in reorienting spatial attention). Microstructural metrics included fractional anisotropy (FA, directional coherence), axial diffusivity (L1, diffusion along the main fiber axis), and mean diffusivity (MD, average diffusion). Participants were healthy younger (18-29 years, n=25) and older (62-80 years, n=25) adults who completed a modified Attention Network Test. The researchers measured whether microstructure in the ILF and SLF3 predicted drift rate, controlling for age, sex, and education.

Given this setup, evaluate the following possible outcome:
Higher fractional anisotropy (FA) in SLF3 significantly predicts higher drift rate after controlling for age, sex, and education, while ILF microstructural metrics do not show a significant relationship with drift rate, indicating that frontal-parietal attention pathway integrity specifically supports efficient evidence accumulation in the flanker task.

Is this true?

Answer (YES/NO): NO